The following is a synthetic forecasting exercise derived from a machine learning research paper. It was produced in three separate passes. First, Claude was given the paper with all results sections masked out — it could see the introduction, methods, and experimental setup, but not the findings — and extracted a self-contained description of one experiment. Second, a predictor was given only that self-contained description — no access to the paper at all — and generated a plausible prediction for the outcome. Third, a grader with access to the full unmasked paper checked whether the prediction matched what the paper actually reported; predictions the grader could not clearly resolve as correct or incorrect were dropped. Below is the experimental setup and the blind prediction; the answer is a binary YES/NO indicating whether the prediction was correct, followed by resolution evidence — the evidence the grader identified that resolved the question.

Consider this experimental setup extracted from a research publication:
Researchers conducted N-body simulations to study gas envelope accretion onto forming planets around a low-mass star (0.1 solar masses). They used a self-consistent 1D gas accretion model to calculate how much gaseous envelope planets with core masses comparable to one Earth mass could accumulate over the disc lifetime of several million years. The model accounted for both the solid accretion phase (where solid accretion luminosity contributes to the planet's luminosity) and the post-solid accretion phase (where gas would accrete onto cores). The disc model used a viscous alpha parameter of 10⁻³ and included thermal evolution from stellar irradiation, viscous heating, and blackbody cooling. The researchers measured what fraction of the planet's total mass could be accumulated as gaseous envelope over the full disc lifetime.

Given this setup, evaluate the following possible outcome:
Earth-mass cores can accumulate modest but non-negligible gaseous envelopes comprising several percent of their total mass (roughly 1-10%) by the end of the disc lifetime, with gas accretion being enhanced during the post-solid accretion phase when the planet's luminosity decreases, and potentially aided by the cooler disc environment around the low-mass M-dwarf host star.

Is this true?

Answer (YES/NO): NO